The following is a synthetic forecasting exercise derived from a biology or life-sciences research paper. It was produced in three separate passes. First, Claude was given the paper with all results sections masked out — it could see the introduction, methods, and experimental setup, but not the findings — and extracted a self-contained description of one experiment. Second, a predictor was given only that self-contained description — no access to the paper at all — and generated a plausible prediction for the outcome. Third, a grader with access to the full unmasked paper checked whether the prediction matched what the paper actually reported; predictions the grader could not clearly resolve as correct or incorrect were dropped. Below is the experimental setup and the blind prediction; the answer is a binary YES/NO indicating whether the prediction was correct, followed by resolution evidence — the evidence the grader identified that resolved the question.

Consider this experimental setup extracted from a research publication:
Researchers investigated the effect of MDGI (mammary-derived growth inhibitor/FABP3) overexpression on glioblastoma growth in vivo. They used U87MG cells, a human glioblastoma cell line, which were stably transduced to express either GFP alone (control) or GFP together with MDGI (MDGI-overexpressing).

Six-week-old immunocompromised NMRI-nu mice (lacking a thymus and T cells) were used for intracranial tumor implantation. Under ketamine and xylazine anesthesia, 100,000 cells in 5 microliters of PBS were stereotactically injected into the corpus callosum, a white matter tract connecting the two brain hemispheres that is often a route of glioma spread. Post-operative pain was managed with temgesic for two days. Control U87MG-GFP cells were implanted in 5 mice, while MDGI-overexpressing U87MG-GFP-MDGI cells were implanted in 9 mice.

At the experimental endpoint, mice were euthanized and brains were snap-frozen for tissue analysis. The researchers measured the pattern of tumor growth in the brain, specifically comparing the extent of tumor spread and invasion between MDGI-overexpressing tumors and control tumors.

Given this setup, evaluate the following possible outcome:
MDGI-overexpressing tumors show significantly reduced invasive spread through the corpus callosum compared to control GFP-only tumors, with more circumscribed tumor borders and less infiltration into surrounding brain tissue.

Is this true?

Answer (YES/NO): NO